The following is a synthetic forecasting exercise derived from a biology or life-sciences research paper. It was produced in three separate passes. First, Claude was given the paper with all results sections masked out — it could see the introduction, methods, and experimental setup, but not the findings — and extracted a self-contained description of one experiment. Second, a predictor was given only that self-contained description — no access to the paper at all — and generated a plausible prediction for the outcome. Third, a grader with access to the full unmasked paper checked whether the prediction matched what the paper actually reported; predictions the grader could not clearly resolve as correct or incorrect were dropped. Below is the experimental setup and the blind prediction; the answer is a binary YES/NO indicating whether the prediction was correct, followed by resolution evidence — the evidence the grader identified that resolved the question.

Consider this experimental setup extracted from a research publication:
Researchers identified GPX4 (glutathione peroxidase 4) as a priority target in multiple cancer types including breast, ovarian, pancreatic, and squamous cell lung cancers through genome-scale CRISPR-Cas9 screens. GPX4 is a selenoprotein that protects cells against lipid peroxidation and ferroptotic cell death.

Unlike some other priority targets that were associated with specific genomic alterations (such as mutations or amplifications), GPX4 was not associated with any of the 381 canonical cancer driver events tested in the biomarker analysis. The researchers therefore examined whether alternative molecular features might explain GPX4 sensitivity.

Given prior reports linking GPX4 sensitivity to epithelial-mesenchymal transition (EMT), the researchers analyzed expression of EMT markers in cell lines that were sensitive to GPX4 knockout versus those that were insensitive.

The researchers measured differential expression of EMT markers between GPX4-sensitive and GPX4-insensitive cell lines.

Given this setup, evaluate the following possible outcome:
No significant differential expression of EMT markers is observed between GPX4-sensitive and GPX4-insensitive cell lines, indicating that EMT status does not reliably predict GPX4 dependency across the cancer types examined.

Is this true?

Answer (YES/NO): NO